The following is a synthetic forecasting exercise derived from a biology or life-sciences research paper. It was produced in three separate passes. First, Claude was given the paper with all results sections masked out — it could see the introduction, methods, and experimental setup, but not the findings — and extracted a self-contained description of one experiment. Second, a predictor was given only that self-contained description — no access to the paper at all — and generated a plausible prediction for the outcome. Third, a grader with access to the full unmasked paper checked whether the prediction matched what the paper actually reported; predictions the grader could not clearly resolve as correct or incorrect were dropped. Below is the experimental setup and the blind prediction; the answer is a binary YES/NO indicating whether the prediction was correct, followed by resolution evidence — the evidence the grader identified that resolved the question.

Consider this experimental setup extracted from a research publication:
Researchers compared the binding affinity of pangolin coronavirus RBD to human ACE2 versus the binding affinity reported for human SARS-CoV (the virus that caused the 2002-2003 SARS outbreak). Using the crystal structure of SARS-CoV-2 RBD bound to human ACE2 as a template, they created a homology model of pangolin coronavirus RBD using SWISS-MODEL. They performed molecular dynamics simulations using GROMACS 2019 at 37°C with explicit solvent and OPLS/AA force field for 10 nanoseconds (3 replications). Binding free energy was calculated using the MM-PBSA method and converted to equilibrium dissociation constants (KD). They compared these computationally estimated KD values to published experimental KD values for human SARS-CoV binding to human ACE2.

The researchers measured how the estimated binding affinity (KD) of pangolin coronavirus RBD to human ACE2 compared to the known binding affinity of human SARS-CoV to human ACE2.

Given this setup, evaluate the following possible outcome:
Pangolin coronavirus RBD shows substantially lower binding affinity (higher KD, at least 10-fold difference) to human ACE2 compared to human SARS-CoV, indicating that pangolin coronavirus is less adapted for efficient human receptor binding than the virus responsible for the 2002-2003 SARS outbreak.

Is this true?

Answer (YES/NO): NO